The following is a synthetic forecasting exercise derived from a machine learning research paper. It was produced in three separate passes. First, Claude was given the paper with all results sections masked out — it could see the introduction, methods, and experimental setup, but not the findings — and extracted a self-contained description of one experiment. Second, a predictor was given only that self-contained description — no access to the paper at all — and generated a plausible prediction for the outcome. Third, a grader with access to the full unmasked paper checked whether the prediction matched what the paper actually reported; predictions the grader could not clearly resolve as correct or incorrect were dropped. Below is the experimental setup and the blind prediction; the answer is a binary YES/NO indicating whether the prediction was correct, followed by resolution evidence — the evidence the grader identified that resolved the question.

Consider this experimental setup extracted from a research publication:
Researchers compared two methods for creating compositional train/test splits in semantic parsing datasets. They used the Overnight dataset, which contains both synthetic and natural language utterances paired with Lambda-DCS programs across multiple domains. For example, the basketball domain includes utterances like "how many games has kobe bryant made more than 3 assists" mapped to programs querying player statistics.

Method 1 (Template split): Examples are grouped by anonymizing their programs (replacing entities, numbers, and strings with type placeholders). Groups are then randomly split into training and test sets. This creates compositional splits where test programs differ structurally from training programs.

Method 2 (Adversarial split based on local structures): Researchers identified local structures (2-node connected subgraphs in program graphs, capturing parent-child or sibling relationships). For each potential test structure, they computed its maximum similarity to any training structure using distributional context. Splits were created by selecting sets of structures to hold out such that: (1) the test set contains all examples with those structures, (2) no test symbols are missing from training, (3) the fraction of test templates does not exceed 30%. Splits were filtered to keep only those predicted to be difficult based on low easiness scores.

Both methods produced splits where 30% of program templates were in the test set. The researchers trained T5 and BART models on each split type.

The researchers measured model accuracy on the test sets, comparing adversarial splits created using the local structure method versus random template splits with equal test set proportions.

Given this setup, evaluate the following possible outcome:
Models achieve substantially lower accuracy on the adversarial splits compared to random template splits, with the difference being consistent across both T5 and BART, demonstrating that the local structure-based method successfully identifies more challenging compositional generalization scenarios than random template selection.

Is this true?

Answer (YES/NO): YES